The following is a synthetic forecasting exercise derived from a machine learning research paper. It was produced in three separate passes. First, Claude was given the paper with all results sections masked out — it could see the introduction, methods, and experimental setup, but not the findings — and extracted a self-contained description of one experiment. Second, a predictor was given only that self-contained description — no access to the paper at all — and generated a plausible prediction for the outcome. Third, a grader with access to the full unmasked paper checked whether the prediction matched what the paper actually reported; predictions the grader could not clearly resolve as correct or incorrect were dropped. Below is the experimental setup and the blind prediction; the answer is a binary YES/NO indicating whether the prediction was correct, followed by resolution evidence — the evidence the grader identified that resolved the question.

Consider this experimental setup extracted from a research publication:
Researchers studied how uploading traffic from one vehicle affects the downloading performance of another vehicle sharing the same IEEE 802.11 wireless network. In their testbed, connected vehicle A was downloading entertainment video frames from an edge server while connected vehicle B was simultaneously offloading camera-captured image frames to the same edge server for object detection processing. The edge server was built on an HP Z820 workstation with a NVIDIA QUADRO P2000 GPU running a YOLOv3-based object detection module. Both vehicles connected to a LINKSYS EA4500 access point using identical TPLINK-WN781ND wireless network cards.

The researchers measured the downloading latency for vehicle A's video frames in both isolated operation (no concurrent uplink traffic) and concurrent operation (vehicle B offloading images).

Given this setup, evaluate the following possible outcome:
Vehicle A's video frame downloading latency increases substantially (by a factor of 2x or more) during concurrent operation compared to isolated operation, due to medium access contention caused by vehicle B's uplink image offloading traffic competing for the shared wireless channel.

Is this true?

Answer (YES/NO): NO